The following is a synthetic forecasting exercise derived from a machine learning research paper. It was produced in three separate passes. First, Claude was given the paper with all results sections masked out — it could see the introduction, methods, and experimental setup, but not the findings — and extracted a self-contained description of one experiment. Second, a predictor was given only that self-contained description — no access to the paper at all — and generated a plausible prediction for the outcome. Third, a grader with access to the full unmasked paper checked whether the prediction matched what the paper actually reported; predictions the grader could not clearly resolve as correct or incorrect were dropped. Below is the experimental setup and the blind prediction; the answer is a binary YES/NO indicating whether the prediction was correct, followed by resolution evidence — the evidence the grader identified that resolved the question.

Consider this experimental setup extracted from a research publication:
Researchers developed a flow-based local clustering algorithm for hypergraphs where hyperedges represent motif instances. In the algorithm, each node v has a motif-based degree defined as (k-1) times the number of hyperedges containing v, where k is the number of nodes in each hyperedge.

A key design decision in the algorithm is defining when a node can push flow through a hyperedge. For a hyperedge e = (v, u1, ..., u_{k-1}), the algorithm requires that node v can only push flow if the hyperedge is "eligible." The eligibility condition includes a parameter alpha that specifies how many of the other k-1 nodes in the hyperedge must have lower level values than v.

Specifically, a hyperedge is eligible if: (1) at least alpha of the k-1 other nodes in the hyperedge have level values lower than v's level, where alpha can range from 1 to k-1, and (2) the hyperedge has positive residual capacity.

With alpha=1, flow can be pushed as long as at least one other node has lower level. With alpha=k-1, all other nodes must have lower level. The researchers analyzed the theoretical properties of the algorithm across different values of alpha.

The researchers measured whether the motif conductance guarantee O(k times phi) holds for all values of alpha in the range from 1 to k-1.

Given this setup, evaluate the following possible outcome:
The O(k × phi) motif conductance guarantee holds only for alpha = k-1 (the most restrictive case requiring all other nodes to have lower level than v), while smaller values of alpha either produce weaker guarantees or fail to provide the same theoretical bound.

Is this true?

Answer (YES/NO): NO